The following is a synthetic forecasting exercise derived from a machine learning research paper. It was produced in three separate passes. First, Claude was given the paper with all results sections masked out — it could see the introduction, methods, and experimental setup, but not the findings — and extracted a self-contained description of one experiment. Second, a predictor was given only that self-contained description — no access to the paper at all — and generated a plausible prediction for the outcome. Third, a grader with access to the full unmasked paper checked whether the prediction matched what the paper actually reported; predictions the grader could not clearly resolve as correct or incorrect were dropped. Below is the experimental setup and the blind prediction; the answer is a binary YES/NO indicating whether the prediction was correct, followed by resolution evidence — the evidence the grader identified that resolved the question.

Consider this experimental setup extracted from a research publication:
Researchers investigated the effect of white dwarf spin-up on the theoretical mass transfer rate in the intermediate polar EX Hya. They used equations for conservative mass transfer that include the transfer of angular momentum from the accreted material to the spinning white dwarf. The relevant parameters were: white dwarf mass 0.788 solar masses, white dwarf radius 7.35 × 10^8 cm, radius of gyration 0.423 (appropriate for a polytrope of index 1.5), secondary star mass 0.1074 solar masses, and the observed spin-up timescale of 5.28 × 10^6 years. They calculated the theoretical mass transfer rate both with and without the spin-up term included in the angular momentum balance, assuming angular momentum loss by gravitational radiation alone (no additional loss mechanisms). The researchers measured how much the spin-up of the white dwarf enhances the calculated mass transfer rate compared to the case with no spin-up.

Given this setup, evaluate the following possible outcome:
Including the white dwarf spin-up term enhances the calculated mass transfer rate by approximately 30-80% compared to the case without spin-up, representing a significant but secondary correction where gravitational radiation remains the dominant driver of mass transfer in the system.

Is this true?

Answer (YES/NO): YES